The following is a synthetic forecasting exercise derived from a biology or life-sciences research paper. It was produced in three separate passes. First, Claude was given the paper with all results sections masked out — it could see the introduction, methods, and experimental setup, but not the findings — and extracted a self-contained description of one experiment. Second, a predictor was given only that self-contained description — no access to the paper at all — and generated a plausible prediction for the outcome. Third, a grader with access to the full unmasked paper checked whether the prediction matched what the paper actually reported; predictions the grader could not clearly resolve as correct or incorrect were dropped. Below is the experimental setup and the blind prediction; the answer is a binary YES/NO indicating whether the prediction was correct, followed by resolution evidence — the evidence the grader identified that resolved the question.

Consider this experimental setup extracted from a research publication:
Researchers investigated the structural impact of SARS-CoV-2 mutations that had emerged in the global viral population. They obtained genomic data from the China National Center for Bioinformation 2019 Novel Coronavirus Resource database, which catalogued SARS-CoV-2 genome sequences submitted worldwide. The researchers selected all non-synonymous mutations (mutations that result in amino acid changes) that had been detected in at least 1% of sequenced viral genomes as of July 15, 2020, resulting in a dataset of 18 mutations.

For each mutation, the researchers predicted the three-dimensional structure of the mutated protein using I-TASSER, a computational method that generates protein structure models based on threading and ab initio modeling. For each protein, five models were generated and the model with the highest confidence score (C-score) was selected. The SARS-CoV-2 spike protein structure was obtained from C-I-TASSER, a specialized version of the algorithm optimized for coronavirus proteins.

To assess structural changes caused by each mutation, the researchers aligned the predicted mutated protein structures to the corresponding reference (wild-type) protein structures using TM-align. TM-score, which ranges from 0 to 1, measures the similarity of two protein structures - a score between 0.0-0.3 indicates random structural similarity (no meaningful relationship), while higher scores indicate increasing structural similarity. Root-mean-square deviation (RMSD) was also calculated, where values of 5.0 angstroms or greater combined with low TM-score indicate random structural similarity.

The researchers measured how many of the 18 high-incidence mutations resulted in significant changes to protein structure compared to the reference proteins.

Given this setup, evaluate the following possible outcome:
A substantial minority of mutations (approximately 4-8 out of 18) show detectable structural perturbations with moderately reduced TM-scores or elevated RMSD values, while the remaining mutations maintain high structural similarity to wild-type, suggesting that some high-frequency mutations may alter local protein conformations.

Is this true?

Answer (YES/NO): YES